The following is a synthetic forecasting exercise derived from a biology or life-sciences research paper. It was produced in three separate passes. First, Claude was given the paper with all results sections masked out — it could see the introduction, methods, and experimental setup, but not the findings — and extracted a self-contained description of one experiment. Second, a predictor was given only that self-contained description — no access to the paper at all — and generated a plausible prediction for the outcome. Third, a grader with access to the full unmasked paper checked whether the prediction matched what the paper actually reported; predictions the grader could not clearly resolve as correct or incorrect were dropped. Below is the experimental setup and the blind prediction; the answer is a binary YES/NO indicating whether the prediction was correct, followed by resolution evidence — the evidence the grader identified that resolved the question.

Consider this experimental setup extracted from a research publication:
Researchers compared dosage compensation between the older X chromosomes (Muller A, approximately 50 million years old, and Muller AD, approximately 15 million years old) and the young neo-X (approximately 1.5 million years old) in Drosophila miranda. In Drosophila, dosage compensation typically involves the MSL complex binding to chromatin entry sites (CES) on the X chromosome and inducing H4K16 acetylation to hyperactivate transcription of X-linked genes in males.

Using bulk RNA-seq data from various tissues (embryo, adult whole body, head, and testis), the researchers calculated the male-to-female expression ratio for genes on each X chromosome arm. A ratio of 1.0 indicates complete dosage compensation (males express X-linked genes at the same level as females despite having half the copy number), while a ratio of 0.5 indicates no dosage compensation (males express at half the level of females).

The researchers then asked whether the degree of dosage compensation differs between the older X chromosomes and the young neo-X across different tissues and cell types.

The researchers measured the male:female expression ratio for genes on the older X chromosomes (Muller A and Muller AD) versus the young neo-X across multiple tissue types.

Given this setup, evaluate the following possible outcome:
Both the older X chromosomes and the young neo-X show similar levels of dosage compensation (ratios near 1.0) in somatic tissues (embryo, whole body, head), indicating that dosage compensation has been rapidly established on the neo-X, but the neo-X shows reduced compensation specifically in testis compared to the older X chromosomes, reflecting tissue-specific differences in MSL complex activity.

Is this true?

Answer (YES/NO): NO